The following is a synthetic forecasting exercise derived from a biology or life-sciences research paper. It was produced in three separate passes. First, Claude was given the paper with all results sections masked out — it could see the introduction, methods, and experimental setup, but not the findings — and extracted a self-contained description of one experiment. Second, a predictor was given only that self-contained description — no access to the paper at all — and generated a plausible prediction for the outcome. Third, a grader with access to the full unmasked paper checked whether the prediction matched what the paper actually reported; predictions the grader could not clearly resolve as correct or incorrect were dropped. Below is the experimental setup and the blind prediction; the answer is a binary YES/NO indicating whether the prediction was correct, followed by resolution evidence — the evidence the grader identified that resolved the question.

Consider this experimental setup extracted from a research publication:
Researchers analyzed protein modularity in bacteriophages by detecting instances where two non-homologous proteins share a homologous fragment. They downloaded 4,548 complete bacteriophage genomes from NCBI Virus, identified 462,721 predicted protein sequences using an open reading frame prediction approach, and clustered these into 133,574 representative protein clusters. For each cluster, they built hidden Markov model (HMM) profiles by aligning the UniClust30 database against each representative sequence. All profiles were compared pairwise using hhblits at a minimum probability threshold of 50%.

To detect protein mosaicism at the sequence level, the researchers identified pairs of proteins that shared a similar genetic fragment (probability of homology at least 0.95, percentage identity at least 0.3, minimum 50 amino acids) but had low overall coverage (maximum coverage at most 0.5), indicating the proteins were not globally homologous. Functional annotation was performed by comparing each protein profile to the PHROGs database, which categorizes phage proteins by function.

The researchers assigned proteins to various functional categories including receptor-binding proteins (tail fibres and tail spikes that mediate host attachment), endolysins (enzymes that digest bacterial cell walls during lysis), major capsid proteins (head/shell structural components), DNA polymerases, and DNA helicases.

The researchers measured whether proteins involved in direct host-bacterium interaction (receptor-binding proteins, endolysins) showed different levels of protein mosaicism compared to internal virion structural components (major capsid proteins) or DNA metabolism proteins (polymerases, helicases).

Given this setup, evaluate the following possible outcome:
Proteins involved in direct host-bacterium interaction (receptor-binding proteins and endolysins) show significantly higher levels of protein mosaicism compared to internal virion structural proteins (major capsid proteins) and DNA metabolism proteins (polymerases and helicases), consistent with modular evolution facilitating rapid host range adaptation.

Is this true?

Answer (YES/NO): NO